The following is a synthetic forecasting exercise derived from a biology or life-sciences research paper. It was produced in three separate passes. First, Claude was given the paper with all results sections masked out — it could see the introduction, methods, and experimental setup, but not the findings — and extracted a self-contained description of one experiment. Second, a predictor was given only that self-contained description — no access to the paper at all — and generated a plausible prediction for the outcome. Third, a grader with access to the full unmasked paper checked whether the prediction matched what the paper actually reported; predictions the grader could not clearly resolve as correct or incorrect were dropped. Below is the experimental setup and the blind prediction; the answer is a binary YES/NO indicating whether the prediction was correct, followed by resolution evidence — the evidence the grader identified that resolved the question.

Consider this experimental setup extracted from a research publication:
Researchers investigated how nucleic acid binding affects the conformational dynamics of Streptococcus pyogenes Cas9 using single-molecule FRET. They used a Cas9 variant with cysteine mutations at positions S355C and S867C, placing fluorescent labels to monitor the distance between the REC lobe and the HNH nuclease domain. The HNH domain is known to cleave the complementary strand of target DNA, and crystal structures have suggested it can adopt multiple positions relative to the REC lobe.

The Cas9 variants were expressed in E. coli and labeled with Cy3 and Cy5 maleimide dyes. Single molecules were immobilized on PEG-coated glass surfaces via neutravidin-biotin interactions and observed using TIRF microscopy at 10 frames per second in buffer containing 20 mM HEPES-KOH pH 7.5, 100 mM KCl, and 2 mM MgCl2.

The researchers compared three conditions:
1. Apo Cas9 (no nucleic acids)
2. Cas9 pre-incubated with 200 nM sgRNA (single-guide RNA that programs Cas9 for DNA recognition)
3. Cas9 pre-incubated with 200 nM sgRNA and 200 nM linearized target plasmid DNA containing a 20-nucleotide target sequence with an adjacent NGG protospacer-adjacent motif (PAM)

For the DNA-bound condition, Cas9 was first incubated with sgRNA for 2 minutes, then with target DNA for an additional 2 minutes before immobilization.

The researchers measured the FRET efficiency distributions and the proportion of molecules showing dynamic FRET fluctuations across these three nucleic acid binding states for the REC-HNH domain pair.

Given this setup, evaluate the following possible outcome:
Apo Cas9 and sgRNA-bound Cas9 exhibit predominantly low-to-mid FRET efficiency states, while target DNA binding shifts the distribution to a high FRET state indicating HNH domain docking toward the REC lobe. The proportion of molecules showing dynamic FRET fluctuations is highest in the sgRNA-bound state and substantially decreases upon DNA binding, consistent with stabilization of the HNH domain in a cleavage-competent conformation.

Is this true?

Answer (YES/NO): NO